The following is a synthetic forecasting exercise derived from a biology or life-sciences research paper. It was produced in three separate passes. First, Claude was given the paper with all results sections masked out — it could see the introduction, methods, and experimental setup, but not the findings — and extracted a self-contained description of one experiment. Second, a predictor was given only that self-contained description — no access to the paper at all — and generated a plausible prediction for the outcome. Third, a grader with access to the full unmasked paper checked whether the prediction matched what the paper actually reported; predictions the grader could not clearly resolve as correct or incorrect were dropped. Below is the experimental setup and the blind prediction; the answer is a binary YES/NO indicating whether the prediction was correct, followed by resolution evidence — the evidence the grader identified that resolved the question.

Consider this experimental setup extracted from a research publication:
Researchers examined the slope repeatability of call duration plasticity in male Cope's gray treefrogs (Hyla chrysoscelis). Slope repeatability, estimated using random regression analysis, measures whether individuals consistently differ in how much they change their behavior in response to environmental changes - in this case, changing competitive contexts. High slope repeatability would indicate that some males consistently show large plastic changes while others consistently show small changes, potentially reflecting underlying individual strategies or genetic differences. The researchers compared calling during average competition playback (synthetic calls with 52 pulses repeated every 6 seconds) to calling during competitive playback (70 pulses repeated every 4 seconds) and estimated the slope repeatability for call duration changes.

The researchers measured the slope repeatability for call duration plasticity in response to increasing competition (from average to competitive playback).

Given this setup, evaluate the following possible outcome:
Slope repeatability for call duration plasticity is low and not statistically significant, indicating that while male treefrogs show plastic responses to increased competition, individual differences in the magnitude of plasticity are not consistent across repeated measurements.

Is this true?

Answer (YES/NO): NO